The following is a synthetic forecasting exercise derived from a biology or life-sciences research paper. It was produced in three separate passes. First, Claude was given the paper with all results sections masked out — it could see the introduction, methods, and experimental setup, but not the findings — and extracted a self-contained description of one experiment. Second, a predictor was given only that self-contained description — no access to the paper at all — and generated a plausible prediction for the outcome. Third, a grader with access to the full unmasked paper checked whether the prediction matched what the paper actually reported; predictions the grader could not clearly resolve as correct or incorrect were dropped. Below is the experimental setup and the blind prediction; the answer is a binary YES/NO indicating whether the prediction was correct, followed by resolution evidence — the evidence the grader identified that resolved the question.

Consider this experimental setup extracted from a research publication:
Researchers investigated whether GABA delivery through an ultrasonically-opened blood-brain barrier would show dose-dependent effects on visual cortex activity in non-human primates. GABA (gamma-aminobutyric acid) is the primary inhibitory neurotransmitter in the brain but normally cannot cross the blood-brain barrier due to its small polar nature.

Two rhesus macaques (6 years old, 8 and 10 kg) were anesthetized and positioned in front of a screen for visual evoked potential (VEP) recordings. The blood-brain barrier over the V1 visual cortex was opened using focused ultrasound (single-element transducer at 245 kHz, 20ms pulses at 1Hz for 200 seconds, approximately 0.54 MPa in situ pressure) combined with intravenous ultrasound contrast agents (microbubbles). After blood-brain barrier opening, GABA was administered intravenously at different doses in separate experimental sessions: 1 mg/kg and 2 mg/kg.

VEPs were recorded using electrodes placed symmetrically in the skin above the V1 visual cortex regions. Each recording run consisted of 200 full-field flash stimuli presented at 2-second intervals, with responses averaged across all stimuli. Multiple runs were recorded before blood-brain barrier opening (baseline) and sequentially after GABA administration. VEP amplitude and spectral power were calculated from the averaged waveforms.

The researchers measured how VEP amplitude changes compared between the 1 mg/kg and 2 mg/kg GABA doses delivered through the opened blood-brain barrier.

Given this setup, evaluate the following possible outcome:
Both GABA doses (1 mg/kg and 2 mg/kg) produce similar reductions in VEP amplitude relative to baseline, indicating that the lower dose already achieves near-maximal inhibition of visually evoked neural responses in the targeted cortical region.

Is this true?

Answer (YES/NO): NO